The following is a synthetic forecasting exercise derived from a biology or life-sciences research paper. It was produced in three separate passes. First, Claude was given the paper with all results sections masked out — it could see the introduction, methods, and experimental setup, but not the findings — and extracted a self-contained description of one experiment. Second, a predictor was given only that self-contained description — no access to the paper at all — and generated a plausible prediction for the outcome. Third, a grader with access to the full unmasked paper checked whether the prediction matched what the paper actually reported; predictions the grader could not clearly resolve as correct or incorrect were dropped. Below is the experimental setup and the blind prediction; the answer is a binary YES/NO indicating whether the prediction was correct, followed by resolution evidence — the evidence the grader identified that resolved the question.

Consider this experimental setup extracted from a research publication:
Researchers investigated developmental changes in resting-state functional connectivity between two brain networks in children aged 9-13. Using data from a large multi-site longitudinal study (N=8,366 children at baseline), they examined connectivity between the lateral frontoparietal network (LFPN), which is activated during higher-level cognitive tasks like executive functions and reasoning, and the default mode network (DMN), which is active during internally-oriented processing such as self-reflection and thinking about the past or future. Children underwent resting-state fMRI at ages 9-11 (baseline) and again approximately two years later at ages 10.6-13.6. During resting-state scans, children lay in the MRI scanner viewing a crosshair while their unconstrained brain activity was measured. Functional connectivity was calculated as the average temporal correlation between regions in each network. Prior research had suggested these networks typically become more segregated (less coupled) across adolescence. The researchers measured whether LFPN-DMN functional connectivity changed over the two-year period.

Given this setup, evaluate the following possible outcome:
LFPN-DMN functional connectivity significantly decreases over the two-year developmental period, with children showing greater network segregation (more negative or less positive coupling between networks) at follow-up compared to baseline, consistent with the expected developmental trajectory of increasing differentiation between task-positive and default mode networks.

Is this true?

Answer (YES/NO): NO